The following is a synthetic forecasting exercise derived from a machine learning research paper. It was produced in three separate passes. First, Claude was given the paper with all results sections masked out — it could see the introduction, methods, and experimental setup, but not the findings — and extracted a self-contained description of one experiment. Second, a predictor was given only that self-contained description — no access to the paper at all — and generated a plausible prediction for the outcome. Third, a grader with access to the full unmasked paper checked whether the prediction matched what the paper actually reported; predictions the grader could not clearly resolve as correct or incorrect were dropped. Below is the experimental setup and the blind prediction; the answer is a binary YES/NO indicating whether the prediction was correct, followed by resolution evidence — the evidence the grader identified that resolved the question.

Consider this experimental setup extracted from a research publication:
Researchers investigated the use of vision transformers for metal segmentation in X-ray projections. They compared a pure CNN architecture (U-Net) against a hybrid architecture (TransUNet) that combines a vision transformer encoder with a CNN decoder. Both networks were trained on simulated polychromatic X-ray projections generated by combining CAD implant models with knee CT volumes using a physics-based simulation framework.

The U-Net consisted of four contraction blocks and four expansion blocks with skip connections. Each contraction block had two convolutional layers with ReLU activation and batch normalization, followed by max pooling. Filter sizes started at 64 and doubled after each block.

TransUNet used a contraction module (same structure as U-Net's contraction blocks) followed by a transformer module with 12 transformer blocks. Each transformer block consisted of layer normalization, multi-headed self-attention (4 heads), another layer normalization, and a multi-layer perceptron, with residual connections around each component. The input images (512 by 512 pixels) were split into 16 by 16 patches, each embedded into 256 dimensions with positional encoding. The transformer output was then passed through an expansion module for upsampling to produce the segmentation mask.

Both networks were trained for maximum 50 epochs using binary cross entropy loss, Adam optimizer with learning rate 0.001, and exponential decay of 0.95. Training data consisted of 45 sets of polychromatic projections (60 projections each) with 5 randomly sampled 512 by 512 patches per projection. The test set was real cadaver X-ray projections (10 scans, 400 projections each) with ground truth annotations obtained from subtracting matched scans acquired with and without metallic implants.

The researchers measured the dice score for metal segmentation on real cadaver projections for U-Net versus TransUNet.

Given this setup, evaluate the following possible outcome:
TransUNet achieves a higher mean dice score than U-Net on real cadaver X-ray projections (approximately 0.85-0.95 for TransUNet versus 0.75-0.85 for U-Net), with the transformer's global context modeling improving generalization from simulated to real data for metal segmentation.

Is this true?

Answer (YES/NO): NO